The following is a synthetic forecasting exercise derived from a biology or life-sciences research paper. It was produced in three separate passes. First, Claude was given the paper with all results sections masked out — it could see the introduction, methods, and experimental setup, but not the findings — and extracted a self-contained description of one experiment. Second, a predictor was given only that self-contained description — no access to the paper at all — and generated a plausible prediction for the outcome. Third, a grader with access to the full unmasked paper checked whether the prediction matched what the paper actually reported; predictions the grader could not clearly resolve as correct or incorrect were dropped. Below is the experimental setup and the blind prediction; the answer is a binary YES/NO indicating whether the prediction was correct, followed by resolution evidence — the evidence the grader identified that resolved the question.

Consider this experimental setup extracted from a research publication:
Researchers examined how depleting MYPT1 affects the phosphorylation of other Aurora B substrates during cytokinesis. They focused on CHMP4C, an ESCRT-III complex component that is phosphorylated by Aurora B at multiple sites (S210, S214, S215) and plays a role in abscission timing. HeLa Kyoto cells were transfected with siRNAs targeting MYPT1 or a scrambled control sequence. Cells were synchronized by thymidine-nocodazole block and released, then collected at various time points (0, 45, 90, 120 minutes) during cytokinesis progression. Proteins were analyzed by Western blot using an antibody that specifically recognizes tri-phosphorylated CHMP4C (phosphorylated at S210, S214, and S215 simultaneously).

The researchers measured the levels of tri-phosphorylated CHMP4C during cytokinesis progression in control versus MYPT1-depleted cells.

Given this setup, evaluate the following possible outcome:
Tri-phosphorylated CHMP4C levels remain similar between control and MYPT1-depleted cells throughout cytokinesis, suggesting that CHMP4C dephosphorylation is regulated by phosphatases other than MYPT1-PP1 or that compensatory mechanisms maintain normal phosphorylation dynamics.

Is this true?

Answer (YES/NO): YES